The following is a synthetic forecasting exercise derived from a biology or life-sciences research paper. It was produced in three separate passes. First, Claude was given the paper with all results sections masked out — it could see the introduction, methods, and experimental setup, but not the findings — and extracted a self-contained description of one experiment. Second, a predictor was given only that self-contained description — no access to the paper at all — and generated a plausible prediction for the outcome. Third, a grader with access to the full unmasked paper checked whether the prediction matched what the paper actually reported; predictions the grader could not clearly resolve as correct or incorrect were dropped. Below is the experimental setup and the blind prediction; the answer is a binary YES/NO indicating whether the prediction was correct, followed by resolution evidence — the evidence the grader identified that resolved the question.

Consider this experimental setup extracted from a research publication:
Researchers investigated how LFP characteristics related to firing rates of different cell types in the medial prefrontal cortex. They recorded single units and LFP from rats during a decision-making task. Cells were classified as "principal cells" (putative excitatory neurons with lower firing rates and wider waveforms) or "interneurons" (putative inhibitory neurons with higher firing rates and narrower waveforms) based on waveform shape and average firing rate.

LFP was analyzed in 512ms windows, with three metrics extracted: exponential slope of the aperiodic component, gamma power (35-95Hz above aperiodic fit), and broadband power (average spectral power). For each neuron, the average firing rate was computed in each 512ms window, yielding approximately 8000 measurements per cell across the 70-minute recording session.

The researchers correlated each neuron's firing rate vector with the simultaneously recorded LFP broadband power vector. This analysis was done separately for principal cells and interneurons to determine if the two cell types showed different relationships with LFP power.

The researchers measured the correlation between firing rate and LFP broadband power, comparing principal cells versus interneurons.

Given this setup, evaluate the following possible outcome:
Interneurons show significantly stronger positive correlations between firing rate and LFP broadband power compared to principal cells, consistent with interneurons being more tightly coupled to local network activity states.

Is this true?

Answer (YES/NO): YES